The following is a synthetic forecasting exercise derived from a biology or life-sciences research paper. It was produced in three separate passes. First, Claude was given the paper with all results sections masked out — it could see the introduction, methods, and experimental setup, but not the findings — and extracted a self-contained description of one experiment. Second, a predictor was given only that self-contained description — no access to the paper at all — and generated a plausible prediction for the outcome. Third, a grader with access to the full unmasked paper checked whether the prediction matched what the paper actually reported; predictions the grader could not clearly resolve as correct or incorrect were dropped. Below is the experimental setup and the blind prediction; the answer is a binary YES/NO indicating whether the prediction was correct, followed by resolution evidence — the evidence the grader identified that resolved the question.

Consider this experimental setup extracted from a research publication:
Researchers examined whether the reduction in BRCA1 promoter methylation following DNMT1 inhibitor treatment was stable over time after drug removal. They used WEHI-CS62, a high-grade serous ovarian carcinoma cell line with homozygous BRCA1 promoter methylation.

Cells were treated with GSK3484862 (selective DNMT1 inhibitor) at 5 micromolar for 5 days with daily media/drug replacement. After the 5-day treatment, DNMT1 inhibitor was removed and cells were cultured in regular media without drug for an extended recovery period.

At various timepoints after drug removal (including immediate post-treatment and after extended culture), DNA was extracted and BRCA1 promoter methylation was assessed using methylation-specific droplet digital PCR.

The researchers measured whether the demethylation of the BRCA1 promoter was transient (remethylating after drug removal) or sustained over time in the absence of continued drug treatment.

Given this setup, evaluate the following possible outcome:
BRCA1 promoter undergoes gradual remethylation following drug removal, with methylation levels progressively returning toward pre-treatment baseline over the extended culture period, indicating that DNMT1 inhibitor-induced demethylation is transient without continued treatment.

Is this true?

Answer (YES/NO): NO